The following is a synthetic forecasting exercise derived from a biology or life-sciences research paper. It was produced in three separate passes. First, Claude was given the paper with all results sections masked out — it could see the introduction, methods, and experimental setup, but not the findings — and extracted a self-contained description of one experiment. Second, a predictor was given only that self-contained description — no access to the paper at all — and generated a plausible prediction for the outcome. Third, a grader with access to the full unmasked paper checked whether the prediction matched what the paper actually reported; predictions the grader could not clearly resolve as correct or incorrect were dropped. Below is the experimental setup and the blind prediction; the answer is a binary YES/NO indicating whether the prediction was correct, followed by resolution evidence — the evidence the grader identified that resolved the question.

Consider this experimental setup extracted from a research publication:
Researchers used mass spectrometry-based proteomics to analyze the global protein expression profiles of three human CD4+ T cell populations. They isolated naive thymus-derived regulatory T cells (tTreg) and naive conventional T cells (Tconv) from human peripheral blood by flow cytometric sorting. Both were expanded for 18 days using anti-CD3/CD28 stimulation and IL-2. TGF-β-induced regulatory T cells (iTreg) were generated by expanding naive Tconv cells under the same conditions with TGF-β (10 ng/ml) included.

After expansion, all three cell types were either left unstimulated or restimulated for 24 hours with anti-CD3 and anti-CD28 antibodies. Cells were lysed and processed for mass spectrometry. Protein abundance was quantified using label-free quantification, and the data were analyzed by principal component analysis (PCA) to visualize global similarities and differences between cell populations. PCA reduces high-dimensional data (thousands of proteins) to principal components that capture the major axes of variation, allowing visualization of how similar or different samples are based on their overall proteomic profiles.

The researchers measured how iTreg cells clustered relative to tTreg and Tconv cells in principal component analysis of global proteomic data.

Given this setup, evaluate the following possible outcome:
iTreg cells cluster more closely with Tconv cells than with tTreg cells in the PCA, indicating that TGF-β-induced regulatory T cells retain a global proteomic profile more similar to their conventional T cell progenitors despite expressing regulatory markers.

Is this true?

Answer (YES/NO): YES